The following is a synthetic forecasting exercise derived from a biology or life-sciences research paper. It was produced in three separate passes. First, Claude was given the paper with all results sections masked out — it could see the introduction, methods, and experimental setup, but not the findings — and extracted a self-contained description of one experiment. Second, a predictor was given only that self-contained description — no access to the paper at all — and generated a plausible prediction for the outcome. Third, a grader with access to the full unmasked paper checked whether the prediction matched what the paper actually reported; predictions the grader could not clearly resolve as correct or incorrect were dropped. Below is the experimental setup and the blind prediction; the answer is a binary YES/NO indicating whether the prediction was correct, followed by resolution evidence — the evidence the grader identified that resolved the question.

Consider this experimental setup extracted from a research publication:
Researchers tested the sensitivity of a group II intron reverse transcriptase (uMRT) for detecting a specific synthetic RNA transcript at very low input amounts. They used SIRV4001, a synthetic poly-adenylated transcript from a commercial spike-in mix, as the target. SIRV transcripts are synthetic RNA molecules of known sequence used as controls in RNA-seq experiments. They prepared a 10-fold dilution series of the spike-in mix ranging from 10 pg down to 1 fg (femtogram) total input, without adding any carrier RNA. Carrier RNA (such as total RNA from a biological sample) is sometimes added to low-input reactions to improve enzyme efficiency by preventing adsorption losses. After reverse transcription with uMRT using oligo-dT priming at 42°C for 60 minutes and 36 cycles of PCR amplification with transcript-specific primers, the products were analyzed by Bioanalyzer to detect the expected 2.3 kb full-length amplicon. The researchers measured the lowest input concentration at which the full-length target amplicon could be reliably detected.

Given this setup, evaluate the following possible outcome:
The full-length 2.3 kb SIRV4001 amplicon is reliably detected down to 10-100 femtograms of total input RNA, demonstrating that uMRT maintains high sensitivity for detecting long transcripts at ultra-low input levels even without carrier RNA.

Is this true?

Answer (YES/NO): YES